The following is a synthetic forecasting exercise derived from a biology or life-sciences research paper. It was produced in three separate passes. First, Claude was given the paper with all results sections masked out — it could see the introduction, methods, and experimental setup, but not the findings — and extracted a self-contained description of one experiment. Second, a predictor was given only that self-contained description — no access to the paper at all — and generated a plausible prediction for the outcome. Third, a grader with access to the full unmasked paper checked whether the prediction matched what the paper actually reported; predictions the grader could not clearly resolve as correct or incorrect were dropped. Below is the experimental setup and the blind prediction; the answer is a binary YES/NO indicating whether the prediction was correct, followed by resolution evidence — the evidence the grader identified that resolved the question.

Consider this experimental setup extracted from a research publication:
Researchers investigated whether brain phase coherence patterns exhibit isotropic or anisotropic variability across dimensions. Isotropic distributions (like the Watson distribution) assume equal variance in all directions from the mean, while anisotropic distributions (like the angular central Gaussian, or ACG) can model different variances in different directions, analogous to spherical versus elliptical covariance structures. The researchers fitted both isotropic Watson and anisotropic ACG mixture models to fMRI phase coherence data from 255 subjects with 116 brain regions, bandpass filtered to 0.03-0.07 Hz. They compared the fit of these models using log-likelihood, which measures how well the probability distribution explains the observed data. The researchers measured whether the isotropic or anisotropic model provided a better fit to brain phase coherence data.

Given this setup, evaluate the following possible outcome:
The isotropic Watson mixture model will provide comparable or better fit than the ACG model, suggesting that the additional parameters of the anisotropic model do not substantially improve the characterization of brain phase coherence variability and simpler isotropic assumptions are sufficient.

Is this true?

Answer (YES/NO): NO